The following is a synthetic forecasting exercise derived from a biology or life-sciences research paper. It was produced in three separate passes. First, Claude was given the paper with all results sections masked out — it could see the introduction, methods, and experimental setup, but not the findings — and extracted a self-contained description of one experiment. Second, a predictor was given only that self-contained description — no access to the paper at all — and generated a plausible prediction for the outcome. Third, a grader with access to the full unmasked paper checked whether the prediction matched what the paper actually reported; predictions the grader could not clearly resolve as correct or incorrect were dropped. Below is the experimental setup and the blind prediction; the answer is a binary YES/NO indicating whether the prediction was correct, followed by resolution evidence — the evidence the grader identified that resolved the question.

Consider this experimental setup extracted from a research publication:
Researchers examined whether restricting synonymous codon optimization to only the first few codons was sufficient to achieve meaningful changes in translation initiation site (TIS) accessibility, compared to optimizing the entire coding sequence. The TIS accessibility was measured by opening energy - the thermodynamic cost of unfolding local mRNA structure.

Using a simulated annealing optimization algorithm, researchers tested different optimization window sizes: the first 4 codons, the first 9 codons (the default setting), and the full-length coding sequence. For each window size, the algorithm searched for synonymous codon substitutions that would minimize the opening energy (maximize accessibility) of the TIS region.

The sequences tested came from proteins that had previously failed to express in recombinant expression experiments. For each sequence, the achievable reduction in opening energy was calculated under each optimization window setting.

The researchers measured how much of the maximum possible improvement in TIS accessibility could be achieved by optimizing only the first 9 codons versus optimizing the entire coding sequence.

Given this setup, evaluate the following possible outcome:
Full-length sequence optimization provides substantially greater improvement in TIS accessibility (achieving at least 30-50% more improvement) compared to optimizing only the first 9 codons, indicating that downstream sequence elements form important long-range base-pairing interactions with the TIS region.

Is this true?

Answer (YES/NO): NO